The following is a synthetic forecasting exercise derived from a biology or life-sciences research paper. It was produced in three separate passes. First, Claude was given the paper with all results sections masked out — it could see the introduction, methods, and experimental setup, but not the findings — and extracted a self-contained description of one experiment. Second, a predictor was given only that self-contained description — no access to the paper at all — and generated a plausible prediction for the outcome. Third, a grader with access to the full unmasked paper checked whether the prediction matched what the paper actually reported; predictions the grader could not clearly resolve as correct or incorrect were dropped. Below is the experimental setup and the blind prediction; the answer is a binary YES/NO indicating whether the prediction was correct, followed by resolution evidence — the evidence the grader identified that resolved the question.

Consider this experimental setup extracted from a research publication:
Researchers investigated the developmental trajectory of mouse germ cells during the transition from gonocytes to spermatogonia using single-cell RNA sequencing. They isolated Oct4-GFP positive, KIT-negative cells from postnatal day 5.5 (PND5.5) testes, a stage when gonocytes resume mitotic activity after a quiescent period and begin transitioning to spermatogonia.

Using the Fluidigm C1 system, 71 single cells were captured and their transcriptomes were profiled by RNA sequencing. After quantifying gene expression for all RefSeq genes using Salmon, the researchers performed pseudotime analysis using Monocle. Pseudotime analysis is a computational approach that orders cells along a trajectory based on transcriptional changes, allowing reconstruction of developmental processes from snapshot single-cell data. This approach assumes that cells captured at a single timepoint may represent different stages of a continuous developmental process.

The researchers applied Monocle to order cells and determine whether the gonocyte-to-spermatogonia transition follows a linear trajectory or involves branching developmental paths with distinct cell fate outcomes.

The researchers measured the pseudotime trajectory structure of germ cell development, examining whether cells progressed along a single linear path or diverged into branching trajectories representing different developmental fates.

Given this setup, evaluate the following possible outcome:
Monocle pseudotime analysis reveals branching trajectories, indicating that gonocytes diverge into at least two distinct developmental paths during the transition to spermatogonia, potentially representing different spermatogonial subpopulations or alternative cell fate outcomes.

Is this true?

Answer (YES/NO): NO